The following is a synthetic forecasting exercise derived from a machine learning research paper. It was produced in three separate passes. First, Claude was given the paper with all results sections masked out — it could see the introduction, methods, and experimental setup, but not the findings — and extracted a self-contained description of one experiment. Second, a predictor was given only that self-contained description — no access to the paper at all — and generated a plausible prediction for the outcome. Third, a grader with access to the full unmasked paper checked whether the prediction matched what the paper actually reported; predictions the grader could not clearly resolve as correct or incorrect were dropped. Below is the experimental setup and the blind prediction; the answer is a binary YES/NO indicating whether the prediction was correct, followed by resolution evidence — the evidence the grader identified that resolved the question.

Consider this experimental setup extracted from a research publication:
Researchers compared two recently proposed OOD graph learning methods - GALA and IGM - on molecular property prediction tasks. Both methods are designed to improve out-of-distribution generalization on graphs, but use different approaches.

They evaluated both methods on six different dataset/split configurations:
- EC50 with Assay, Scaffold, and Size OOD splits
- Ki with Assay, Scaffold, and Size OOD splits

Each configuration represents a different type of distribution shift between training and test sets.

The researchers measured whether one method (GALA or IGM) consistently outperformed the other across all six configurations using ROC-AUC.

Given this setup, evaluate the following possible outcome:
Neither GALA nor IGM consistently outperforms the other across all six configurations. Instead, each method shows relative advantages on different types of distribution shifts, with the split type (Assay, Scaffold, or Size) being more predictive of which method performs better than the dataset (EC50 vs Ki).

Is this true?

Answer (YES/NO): NO